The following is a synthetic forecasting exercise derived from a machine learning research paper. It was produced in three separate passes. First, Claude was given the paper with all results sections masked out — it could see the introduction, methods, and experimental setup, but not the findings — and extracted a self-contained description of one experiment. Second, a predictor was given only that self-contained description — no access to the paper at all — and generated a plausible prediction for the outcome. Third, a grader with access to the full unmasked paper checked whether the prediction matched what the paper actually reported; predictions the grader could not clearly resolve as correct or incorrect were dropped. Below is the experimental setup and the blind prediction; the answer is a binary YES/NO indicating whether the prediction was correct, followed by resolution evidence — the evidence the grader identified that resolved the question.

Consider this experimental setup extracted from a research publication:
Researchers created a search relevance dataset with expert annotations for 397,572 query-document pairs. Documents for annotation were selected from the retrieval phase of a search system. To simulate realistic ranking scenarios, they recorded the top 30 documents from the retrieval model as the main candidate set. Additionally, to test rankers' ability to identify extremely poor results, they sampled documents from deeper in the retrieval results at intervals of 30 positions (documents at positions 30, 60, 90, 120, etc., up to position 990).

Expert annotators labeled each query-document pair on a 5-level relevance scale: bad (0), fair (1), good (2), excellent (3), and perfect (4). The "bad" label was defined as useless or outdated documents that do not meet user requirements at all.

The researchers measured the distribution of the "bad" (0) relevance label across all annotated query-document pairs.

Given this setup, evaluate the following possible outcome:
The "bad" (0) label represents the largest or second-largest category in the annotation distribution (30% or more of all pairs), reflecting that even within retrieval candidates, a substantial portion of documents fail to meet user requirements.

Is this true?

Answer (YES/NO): YES